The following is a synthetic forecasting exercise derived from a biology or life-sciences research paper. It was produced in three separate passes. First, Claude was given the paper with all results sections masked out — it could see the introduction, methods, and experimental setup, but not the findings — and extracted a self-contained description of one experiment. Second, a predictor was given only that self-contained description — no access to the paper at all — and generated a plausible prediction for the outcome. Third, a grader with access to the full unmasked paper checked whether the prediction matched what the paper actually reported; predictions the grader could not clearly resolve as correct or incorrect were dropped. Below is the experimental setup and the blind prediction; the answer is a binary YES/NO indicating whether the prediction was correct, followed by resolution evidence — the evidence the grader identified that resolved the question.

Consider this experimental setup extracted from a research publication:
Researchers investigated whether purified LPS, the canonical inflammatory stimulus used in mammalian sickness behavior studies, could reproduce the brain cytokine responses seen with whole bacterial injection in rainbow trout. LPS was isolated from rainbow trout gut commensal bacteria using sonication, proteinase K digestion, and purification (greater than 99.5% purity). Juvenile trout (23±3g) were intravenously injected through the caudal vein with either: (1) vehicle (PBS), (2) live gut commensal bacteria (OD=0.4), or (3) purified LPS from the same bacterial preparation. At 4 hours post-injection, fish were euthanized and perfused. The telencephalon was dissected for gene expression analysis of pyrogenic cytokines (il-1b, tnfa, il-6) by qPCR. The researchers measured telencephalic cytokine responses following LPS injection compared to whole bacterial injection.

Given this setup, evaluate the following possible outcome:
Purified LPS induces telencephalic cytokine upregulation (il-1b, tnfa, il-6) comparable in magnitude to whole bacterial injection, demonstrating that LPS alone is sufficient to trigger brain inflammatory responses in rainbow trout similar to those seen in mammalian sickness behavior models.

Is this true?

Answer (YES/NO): NO